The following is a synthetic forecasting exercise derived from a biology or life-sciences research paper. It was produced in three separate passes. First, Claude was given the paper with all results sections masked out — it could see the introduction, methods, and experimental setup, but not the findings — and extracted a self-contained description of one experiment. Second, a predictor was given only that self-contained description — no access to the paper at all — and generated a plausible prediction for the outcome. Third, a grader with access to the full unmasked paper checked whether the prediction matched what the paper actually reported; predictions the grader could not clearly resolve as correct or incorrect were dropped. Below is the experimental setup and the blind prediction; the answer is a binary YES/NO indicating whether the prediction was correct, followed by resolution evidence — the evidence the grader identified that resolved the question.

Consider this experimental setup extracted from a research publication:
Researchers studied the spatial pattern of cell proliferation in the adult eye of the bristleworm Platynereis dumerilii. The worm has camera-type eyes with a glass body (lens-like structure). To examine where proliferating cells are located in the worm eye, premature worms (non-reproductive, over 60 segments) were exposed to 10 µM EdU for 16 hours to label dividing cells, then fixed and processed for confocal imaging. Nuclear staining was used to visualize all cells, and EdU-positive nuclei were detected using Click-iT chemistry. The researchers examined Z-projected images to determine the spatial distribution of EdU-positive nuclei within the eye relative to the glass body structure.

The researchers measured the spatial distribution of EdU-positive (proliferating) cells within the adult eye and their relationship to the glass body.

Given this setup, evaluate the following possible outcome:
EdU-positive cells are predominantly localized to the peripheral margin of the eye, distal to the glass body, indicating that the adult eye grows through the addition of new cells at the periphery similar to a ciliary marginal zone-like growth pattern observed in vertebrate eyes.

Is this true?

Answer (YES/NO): NO